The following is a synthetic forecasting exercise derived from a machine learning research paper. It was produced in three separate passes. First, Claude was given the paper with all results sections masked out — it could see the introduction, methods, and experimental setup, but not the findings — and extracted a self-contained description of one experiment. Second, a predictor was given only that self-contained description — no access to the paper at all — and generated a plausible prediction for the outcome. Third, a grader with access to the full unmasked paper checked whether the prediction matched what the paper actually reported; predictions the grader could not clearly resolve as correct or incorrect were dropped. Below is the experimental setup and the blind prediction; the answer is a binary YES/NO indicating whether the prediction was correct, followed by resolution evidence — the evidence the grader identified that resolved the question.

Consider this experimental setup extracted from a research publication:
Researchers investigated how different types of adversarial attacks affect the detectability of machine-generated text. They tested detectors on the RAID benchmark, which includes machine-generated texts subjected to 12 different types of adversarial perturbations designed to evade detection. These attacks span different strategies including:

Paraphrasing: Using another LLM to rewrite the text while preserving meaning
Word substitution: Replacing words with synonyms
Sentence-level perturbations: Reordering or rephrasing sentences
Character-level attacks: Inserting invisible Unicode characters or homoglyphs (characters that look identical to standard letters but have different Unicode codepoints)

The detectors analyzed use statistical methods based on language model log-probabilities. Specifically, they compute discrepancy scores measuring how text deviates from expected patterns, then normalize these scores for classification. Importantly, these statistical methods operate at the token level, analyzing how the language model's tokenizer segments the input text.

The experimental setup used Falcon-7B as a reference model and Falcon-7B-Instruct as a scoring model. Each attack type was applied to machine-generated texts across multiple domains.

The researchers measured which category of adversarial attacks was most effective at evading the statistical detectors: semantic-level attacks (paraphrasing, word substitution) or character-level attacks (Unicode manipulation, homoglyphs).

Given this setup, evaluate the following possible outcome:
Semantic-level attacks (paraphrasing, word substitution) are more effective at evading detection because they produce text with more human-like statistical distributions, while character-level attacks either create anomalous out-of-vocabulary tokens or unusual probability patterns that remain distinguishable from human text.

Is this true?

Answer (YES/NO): NO